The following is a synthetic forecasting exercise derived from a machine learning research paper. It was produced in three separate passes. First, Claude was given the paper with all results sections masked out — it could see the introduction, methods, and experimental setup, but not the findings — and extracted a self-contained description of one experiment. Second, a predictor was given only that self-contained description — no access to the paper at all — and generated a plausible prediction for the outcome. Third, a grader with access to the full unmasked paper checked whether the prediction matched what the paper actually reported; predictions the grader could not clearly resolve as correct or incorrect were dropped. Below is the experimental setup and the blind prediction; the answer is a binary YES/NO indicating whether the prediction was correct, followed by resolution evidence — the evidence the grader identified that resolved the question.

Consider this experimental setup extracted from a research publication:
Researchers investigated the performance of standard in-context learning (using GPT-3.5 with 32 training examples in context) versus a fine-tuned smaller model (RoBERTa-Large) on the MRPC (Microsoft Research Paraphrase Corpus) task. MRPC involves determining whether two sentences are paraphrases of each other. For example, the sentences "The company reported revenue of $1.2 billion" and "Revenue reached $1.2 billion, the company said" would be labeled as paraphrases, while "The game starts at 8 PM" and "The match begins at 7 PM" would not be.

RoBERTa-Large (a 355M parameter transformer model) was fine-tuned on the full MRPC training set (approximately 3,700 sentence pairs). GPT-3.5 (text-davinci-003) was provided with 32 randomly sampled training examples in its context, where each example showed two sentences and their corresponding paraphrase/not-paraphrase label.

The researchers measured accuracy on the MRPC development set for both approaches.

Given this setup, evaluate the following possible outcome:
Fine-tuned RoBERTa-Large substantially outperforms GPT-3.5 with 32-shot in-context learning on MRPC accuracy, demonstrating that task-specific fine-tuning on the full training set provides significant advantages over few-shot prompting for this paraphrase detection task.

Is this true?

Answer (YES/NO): YES